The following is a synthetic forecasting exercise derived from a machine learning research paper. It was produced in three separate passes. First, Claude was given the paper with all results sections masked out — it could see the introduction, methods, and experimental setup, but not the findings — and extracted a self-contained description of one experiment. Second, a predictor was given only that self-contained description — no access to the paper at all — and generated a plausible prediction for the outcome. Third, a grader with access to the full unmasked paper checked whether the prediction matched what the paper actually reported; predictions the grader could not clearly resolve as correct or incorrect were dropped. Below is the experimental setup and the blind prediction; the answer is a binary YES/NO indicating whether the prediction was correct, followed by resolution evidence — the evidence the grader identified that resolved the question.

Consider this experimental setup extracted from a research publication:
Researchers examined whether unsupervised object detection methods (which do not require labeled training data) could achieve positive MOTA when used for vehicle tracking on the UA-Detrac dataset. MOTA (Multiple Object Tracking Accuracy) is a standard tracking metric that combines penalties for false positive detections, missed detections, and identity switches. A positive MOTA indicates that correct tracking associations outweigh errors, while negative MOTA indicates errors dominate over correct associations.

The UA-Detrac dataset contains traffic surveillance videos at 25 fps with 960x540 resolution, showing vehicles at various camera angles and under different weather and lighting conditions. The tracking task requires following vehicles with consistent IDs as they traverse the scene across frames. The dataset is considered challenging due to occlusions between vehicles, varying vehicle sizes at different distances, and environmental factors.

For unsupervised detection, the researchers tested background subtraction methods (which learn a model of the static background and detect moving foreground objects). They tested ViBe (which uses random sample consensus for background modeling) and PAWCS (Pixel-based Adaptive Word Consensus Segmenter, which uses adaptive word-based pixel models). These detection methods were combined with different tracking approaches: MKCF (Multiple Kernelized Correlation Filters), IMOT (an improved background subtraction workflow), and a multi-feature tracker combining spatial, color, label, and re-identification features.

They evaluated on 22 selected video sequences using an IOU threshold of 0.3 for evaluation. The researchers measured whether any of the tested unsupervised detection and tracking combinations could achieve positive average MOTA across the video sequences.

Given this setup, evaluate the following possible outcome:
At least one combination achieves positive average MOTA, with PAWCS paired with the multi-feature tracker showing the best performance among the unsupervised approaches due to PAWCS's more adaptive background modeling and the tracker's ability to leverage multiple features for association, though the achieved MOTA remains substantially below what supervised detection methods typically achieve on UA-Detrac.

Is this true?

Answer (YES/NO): YES